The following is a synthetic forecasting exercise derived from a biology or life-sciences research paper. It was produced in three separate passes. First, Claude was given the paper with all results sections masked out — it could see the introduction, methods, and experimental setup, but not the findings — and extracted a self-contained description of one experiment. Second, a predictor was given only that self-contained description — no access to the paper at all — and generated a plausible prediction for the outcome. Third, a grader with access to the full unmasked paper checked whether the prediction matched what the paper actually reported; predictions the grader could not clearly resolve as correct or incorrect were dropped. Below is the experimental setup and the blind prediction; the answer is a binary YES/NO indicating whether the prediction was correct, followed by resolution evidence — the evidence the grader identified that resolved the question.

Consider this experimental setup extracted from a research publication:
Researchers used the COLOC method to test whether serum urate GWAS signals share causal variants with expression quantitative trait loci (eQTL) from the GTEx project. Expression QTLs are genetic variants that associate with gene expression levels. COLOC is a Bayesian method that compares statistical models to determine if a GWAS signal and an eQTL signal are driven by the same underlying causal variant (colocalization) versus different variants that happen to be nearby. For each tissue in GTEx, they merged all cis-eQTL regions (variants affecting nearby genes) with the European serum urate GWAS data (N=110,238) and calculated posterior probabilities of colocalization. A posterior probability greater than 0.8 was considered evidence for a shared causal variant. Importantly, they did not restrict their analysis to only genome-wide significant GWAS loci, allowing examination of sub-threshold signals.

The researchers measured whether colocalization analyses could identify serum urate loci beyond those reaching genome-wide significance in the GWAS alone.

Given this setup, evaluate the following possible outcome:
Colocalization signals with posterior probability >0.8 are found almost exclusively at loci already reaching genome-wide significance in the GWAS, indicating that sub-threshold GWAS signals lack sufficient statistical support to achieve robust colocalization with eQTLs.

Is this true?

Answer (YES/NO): NO